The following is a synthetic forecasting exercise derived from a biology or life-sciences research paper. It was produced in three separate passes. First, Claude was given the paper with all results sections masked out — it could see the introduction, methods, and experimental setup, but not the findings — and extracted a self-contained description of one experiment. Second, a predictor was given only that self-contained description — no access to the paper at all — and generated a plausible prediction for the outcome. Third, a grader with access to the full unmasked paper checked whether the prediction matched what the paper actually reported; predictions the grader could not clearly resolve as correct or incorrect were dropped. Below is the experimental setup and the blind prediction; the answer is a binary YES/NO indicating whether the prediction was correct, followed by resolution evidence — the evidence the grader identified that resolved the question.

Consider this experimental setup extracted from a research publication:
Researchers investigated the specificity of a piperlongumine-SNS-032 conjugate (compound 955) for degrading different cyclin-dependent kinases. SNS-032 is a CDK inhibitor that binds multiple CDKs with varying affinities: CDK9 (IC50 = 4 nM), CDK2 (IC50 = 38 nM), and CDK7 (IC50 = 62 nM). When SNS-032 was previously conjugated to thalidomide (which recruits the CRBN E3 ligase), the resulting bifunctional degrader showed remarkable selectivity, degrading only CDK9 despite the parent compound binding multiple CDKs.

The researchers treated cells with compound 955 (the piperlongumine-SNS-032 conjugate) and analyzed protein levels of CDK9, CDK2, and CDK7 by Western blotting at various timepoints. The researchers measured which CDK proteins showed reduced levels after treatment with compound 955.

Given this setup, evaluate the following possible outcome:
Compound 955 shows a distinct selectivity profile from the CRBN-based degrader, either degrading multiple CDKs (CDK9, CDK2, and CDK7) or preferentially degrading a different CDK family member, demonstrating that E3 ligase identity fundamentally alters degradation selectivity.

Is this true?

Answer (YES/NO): NO